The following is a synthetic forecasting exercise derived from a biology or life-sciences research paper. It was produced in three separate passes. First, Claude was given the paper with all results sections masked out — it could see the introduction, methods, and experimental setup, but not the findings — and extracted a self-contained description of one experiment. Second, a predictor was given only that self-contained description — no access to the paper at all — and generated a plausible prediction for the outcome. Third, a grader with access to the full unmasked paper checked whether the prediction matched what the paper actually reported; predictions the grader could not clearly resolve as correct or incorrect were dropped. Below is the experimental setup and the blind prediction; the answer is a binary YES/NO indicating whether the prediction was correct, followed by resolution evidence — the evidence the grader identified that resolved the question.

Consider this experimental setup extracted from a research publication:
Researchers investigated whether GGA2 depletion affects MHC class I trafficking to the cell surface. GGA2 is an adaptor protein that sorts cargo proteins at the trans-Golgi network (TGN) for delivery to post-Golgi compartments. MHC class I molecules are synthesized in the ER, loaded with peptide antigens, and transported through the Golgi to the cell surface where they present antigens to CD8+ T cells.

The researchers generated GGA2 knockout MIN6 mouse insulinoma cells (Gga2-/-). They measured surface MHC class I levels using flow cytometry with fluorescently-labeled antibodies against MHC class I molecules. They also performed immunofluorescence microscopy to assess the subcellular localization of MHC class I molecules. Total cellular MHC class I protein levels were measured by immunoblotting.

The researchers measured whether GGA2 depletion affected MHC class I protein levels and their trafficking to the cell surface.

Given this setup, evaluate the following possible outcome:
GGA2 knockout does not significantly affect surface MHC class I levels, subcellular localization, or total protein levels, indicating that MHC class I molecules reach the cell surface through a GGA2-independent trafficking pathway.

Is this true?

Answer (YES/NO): YES